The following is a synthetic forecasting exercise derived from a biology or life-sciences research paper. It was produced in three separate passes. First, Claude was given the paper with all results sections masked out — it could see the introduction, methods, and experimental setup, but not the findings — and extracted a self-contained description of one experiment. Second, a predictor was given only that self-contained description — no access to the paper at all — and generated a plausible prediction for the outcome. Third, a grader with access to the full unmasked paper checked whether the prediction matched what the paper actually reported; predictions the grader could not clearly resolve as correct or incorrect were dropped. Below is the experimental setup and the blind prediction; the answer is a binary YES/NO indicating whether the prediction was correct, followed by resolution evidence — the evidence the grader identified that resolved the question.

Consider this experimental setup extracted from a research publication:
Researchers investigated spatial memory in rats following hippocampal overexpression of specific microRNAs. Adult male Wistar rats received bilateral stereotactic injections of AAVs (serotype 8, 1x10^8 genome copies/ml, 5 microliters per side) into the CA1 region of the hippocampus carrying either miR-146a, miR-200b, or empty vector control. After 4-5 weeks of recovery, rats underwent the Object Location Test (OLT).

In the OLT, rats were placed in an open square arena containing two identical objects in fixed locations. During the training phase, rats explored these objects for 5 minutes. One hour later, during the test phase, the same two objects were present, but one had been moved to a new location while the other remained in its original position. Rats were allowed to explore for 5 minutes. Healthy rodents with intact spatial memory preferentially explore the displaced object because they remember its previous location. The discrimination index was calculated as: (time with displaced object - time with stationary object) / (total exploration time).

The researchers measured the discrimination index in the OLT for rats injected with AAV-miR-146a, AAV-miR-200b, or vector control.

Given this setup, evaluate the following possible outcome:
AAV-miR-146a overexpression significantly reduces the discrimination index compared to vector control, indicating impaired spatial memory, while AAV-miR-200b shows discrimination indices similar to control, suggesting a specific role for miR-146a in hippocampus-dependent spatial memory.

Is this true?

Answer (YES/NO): NO